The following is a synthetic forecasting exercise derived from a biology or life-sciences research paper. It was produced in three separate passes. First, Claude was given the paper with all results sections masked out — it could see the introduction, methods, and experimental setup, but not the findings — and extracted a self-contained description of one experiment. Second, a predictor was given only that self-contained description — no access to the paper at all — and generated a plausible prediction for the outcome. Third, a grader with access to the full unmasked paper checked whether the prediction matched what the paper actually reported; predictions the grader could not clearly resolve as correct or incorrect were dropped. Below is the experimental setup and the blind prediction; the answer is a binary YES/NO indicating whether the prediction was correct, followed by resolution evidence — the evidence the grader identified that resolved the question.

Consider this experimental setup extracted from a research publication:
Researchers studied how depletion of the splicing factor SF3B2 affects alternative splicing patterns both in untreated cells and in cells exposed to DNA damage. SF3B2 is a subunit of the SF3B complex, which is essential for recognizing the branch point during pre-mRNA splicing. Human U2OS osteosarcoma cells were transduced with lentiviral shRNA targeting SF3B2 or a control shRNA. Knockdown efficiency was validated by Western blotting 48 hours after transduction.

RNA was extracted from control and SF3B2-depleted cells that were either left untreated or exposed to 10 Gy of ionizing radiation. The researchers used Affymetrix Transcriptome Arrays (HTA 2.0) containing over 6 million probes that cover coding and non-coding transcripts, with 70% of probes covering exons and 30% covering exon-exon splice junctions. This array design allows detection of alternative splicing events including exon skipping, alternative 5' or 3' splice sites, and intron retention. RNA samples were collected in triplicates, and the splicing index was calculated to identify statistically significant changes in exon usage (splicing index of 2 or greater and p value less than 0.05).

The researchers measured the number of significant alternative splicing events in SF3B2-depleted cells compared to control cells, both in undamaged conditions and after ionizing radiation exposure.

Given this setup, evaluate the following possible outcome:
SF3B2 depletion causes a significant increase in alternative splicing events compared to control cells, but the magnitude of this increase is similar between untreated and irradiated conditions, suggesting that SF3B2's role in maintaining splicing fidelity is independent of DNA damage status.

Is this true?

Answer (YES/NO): NO